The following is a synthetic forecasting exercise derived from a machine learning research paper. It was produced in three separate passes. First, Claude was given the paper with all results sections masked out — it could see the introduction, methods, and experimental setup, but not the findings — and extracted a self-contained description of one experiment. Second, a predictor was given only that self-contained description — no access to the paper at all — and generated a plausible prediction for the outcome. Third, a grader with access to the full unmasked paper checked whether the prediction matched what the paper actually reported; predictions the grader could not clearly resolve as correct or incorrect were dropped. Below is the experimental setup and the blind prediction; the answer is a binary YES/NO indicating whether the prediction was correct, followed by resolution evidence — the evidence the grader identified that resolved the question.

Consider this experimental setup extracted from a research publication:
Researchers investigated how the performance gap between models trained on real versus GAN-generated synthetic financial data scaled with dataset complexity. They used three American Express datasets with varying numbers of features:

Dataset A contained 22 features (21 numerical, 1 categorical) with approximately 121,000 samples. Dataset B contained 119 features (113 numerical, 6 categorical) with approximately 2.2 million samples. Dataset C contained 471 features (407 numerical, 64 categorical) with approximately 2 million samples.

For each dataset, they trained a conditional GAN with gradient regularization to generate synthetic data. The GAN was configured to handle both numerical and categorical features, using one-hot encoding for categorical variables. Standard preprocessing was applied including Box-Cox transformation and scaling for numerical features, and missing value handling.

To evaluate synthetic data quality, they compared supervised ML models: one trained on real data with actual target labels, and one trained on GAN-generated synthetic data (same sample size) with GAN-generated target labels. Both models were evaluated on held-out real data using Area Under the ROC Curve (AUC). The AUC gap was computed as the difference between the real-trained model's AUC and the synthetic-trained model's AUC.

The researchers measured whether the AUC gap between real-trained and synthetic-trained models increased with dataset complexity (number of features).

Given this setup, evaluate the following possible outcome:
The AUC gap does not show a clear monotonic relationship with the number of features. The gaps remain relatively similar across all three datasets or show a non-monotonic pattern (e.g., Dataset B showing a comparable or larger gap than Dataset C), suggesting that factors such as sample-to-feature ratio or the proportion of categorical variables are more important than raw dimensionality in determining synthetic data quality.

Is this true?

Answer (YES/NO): NO